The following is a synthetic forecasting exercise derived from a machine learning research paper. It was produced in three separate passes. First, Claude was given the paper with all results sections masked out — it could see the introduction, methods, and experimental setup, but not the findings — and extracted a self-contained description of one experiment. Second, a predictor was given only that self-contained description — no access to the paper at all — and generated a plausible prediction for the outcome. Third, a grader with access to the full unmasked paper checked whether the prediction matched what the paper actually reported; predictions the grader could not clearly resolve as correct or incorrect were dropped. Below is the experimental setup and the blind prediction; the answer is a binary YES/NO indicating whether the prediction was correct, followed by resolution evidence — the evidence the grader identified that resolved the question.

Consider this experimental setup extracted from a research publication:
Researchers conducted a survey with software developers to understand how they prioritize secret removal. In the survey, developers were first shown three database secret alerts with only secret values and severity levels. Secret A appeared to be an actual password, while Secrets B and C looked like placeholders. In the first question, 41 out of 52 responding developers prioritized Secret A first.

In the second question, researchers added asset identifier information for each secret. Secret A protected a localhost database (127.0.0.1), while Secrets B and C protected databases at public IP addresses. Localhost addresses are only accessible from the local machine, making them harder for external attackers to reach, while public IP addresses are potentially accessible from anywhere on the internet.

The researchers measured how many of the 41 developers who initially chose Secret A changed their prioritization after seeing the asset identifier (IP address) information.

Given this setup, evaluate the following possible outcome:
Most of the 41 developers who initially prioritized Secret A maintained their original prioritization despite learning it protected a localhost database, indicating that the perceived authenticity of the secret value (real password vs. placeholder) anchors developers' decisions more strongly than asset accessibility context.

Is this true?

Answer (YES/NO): NO